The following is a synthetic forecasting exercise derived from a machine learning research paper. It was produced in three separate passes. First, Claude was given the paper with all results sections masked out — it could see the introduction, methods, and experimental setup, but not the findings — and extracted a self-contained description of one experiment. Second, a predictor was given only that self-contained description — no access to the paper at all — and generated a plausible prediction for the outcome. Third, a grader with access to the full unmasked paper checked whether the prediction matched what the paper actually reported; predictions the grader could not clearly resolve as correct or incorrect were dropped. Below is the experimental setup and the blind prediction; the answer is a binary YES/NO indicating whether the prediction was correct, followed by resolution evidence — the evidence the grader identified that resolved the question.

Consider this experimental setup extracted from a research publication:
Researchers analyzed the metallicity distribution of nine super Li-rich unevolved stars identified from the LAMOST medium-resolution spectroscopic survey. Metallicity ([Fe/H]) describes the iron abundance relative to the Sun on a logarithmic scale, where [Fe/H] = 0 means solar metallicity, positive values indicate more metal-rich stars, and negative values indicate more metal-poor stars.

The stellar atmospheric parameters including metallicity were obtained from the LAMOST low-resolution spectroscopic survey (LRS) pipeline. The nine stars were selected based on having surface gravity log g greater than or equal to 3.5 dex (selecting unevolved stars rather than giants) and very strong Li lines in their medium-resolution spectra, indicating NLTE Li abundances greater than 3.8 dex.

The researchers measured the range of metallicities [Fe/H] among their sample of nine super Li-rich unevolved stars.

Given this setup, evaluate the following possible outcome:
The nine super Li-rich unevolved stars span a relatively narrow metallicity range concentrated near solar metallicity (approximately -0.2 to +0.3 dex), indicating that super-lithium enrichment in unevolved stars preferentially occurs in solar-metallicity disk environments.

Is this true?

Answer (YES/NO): NO